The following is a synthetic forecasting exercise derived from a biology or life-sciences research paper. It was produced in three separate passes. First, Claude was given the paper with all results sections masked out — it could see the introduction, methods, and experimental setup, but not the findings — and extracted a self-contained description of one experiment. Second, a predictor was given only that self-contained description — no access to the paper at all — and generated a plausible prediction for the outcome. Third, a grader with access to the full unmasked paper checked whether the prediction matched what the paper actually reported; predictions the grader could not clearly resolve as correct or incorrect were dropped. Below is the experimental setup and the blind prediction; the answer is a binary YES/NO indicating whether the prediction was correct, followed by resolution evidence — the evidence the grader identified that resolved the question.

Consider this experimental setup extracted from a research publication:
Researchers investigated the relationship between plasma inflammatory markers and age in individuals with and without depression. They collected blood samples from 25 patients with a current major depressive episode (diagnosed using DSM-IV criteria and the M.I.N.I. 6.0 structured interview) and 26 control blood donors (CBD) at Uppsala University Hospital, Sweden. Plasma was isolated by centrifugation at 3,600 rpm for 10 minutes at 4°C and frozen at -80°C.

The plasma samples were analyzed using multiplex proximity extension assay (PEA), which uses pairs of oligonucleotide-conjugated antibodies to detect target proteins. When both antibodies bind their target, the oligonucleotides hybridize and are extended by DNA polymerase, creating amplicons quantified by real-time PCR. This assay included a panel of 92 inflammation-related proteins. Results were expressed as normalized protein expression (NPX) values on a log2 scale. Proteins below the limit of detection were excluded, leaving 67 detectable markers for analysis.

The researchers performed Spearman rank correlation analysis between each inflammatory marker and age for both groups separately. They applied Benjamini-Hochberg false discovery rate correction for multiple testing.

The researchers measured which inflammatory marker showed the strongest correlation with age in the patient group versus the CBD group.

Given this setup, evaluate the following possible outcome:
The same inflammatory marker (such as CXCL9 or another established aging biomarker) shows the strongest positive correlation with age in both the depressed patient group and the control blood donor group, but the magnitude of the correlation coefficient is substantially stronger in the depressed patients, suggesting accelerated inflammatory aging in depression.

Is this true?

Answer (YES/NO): NO